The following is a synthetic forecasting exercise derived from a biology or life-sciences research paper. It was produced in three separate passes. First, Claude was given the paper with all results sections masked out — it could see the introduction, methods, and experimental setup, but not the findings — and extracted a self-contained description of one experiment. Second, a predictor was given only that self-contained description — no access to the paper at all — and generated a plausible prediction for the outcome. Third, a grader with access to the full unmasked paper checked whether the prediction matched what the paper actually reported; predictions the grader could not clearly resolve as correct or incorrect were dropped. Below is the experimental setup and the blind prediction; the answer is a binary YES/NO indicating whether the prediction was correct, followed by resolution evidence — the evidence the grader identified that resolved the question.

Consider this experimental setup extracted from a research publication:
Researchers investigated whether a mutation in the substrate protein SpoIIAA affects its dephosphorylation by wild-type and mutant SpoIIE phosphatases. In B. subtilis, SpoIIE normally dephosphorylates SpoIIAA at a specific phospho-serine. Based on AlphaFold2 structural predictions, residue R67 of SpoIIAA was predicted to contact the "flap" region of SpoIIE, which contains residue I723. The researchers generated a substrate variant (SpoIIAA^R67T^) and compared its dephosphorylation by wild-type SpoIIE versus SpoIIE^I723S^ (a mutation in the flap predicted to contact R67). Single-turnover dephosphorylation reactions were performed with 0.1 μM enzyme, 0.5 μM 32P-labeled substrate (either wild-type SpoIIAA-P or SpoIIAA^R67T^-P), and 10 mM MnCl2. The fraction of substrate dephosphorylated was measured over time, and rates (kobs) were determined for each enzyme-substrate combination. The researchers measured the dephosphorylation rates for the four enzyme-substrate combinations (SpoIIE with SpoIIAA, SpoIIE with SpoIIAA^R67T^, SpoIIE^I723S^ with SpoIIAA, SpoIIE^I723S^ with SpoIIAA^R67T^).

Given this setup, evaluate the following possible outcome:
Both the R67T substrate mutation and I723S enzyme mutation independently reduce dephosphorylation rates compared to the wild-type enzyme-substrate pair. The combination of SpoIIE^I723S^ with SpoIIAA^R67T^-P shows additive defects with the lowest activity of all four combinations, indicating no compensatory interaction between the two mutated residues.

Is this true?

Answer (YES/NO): YES